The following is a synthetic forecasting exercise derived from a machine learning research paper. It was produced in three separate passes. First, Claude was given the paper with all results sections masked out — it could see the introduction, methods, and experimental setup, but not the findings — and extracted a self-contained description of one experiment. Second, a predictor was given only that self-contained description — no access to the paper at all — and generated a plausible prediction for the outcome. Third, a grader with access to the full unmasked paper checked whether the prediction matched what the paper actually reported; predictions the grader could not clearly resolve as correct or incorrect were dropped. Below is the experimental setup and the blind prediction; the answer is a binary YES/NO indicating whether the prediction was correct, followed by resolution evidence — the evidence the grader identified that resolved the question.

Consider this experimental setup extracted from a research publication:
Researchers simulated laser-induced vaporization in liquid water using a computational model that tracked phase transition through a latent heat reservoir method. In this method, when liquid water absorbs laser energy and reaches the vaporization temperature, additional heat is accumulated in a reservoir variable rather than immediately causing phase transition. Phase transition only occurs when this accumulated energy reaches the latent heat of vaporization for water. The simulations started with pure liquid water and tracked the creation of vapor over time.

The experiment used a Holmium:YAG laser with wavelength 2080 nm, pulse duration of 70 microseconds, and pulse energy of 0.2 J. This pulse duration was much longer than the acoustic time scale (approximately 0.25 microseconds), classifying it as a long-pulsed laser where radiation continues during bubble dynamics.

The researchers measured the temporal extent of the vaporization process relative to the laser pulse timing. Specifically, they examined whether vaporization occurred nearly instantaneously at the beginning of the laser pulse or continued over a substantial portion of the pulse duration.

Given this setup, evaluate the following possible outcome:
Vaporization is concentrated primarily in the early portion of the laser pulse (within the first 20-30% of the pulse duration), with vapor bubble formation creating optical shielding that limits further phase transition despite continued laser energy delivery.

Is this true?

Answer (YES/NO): NO